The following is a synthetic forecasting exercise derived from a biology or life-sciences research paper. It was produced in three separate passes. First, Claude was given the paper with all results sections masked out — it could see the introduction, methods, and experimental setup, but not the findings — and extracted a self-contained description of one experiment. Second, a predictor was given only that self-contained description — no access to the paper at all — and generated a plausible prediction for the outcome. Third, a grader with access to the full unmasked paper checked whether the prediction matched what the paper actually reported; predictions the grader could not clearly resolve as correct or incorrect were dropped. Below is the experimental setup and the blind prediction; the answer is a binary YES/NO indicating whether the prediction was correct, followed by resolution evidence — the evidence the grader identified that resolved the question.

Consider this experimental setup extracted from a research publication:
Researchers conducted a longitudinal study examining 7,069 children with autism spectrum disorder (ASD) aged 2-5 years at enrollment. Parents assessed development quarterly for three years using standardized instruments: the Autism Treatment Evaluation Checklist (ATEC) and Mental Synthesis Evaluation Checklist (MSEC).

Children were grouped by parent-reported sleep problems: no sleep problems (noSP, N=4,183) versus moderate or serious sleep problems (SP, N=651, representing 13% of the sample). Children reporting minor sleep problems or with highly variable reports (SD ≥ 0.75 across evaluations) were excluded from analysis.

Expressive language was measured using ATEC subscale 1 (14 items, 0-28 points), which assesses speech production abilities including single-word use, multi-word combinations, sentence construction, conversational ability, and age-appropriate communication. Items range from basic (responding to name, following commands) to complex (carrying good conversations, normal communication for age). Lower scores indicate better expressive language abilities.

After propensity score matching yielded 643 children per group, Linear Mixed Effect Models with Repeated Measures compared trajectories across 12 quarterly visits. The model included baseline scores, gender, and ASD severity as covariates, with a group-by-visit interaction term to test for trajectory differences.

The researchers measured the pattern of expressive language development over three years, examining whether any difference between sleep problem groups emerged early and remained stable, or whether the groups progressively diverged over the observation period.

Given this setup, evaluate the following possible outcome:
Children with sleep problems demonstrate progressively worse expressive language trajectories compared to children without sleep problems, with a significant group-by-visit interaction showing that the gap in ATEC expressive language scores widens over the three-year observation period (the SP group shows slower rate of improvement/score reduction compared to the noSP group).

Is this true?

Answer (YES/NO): NO